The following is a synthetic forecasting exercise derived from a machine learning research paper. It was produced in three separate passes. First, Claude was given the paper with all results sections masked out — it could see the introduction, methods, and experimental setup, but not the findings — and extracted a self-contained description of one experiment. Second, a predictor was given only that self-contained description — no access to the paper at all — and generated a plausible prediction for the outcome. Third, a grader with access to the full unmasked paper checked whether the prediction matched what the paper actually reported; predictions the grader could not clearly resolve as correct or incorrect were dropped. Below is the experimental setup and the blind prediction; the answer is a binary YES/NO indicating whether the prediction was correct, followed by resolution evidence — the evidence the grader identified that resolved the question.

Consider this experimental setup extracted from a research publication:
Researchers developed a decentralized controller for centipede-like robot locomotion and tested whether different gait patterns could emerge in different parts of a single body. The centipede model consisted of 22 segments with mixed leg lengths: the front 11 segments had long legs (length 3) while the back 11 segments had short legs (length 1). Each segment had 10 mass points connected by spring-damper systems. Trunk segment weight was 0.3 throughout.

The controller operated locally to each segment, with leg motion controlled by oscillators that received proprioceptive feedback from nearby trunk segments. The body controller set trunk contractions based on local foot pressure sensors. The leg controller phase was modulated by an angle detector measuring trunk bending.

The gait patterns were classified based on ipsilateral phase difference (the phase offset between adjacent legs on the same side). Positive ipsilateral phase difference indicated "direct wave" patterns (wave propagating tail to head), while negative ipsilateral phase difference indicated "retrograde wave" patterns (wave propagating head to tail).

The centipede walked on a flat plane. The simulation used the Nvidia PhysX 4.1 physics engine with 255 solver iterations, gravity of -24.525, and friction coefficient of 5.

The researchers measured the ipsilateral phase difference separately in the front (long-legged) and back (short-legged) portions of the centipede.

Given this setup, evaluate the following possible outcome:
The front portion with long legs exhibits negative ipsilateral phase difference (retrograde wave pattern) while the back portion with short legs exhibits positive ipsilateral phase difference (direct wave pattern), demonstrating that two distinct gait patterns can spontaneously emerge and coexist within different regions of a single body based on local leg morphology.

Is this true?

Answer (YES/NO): NO